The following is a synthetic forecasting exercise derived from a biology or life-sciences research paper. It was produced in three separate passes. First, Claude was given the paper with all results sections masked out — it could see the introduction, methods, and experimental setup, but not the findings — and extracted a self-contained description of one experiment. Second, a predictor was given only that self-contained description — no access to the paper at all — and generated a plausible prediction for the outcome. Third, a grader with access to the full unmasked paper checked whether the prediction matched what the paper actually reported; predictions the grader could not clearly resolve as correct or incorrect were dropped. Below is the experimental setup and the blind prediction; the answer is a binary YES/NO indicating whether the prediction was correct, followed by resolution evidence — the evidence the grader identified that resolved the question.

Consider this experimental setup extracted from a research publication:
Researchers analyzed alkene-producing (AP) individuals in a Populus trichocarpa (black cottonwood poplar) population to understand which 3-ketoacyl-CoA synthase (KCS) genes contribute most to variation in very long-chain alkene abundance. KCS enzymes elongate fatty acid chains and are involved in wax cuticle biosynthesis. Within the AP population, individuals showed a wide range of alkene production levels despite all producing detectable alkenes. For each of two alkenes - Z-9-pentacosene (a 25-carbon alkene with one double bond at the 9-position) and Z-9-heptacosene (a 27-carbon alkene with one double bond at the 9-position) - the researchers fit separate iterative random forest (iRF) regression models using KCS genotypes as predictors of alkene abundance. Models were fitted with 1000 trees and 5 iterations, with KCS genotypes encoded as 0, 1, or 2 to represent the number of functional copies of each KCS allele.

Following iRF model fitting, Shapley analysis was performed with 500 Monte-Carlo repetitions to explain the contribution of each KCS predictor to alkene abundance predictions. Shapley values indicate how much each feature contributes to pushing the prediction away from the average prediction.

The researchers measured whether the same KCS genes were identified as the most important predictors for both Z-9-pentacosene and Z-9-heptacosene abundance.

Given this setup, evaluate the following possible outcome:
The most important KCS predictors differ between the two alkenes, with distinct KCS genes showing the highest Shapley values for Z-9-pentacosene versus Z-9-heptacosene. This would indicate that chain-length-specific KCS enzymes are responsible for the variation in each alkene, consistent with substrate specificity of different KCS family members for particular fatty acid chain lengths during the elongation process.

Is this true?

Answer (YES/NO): NO